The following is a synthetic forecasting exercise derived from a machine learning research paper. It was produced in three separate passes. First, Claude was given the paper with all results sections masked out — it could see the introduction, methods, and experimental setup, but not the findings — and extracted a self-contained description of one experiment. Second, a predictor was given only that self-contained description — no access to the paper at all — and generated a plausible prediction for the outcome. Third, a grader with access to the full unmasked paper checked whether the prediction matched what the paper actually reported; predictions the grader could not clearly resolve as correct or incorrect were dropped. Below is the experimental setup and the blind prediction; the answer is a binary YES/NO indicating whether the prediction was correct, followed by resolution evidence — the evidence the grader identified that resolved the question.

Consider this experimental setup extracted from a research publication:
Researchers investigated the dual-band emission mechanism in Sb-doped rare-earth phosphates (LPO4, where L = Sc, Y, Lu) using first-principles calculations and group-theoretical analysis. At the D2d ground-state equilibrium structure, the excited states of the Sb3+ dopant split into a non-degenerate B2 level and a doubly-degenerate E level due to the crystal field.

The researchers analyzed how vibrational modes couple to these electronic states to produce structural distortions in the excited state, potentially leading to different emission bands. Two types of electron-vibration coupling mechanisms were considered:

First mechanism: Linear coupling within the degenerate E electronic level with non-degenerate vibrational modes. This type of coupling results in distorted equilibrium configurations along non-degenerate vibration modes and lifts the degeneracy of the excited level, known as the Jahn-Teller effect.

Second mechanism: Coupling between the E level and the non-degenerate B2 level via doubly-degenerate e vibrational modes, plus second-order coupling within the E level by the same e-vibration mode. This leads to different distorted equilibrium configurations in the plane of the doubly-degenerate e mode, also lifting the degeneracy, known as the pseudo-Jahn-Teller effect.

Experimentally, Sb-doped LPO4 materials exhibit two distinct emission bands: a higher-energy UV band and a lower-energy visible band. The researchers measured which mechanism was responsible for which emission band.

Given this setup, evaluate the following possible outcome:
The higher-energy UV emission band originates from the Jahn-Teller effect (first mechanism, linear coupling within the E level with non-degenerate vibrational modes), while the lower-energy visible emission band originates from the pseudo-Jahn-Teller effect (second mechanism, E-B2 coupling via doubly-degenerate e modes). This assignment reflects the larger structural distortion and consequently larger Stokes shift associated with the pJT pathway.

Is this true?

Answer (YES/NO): YES